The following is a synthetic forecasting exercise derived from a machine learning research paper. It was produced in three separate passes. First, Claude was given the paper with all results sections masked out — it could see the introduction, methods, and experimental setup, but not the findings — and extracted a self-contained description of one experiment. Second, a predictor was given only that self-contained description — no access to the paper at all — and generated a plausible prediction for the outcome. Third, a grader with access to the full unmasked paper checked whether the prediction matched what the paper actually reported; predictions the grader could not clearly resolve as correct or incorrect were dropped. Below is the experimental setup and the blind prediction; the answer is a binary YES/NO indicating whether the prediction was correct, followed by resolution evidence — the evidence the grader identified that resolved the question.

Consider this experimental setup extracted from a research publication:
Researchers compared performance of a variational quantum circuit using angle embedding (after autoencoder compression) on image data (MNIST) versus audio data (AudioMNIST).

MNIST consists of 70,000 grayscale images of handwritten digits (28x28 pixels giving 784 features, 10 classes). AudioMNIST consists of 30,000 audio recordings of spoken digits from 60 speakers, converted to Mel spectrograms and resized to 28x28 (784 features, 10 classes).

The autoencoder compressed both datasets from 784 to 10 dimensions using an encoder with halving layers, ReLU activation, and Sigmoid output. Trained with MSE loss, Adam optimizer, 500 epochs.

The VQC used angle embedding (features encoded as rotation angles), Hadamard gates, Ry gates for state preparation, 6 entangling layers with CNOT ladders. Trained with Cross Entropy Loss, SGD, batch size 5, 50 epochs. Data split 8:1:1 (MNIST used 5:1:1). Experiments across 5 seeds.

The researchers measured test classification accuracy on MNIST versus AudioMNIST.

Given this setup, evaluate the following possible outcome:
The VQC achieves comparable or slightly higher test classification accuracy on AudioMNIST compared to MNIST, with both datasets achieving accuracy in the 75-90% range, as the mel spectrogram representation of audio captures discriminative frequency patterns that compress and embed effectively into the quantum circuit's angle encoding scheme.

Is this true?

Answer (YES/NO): NO